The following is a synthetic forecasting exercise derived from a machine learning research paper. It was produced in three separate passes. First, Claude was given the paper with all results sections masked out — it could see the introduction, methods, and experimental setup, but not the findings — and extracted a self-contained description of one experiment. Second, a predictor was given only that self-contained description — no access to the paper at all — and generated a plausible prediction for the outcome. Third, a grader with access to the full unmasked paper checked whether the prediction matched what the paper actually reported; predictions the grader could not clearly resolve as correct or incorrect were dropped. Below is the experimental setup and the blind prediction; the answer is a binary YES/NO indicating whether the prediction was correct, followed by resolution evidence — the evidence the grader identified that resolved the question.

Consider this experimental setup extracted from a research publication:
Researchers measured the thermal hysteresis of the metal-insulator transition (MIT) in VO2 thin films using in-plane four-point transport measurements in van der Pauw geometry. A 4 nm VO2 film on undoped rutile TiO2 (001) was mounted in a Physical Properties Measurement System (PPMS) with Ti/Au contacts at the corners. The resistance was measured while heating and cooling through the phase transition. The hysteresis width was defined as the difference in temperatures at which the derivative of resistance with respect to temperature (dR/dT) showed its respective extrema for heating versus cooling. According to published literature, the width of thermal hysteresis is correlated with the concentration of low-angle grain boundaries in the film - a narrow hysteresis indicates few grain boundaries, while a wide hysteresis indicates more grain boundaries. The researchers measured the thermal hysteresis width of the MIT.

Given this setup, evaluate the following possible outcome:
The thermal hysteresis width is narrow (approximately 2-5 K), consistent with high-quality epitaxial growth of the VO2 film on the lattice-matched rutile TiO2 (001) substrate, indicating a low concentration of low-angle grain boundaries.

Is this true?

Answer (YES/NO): NO